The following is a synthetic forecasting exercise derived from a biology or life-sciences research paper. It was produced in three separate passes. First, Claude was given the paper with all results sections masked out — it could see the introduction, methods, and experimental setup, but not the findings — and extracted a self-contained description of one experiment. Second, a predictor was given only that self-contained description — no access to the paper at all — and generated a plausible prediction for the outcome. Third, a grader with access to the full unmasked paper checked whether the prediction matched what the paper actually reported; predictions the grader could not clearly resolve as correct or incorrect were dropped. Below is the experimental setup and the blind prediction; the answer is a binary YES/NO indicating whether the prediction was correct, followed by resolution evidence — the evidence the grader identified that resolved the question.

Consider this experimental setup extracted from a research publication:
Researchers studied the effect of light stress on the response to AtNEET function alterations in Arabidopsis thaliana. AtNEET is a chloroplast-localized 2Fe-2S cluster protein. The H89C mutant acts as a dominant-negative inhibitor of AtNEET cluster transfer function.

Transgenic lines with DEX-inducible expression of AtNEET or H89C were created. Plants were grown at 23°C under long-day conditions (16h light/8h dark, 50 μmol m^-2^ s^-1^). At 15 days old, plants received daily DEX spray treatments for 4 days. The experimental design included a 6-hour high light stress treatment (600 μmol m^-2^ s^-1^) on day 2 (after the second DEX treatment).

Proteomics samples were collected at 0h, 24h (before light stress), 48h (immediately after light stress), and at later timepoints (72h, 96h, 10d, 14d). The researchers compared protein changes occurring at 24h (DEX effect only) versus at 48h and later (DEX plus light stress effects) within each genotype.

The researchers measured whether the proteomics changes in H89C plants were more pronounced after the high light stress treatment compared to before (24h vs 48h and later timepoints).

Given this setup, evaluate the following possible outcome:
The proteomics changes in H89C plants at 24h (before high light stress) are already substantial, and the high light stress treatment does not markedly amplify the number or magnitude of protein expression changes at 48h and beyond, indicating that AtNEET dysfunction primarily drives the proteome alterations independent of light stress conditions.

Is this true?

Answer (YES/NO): NO